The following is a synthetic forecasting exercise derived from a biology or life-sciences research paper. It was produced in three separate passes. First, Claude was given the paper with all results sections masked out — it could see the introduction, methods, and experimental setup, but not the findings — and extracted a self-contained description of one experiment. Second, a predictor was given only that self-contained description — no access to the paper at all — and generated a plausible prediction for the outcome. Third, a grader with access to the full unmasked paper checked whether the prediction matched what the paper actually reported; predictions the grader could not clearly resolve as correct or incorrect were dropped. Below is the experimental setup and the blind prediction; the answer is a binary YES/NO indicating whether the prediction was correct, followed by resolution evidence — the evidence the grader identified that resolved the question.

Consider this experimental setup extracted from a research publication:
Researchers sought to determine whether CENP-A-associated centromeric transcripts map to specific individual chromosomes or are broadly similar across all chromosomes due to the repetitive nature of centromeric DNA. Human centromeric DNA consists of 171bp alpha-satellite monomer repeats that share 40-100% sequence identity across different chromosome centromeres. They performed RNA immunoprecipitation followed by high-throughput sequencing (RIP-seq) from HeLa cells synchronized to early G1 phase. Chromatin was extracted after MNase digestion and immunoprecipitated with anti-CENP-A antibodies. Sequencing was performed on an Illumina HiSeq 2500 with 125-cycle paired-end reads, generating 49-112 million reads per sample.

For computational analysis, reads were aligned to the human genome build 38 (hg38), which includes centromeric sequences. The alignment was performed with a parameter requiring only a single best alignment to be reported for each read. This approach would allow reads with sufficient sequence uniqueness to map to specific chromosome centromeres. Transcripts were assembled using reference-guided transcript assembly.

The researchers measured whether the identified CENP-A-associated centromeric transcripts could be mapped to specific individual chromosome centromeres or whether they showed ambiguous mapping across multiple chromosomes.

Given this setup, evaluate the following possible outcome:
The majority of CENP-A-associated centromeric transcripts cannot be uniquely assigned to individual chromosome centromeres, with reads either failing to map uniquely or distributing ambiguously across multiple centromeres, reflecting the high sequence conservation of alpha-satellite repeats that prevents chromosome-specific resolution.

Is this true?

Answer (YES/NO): NO